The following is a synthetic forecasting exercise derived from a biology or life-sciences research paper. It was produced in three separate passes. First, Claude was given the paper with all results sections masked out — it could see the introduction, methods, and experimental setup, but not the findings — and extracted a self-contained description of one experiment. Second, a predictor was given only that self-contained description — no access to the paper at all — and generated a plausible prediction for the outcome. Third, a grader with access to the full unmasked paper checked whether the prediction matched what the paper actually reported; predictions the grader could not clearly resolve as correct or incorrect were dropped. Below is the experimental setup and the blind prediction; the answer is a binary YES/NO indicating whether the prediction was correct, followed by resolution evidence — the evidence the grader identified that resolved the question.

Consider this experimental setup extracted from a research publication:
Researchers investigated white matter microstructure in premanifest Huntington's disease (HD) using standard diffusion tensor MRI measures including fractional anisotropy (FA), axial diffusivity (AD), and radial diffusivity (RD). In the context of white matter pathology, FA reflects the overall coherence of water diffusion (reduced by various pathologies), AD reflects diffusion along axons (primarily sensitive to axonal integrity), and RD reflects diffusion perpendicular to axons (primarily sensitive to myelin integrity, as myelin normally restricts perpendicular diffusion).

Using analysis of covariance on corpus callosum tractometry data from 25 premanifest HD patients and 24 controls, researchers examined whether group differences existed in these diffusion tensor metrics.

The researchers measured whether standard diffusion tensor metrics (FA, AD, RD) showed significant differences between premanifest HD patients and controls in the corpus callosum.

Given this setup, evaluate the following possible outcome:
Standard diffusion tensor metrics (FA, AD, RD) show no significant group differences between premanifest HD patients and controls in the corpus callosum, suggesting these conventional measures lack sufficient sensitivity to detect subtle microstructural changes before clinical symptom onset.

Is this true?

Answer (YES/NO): YES